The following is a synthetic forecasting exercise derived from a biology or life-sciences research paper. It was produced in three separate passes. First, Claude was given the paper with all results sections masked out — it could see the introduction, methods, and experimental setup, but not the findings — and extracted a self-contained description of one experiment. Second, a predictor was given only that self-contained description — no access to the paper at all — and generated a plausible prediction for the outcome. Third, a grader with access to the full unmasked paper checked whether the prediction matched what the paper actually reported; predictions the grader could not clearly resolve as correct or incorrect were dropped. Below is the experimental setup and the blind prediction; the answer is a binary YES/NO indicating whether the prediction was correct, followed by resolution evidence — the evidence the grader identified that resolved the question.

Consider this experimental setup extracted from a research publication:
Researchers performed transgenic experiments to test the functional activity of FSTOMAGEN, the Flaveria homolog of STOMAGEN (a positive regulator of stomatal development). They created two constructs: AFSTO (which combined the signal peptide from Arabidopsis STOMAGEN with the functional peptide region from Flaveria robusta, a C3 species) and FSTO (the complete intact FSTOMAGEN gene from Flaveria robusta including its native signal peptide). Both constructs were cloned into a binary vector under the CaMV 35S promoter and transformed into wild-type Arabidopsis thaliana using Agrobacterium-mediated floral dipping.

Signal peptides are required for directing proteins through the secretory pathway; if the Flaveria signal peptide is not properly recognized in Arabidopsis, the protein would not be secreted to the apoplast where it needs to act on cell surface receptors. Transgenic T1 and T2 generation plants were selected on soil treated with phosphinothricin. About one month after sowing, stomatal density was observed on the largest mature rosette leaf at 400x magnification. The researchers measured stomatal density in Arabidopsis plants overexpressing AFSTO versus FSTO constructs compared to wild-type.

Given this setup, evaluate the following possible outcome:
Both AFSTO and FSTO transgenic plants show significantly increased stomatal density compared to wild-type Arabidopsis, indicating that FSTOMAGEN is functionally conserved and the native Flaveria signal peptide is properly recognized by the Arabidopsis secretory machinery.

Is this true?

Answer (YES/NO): YES